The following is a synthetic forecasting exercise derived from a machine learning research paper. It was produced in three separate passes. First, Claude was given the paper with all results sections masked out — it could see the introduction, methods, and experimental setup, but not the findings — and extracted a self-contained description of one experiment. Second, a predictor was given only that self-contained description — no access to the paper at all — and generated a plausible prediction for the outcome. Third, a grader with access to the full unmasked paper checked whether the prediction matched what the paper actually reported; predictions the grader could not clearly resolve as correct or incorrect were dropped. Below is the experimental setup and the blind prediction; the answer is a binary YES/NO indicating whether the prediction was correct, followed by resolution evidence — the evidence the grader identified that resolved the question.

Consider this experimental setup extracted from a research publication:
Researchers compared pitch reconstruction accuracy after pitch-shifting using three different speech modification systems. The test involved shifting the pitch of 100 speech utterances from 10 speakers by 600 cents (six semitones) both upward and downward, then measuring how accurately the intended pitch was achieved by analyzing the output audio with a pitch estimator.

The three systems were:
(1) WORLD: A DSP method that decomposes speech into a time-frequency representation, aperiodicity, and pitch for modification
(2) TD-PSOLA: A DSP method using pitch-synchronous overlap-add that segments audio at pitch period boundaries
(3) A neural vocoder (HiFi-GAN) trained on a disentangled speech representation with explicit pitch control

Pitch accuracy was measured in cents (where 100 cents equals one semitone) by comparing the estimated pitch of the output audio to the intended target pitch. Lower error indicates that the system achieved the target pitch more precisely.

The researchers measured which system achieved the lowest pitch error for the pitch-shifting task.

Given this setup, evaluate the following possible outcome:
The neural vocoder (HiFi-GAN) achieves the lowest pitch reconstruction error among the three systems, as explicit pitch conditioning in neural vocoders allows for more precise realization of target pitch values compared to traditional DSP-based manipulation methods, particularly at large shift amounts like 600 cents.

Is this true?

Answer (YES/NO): NO